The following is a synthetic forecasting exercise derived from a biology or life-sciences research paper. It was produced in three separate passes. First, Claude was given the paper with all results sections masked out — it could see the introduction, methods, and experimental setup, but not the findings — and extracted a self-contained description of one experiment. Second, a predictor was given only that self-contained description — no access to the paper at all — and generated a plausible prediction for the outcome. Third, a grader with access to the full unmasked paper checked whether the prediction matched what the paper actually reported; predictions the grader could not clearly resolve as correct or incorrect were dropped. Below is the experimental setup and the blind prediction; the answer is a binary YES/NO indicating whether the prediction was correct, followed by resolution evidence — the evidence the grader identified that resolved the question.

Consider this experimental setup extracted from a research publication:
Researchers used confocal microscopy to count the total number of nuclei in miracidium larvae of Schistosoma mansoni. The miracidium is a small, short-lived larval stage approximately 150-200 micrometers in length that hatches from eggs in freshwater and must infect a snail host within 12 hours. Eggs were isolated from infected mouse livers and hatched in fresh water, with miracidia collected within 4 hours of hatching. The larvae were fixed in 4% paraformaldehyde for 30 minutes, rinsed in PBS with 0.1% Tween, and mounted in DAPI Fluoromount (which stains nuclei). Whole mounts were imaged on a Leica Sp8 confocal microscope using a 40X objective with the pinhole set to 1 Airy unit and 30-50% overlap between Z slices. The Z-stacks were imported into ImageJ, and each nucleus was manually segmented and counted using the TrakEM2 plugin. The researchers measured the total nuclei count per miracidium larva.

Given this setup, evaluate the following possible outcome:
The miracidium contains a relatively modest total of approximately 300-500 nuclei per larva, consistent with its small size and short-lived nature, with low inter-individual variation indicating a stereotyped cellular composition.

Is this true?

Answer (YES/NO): YES